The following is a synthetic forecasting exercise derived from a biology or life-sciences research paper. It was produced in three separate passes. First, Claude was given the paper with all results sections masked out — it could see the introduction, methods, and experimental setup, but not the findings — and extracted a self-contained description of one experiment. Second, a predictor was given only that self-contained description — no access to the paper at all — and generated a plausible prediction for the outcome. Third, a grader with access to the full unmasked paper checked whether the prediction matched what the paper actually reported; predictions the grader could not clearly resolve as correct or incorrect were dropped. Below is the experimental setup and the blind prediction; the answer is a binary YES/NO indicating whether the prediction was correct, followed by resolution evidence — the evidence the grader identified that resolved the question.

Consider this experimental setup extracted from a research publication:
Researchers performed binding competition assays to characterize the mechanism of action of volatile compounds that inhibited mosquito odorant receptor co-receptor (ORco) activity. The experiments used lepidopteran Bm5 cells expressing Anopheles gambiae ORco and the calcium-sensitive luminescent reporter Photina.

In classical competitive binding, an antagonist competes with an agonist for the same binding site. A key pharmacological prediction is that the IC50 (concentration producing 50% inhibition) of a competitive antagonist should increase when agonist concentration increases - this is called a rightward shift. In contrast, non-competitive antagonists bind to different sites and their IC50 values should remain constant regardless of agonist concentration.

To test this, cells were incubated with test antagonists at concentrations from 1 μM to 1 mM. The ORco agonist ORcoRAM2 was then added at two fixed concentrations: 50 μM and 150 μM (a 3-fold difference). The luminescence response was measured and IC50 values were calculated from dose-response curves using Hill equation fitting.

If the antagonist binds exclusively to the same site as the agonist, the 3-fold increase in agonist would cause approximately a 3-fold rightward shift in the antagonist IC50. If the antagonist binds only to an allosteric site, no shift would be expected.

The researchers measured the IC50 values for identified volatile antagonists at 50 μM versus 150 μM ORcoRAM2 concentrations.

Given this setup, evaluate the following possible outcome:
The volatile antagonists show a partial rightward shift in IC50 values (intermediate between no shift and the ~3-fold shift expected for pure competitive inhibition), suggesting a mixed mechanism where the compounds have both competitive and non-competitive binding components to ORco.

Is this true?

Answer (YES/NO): NO